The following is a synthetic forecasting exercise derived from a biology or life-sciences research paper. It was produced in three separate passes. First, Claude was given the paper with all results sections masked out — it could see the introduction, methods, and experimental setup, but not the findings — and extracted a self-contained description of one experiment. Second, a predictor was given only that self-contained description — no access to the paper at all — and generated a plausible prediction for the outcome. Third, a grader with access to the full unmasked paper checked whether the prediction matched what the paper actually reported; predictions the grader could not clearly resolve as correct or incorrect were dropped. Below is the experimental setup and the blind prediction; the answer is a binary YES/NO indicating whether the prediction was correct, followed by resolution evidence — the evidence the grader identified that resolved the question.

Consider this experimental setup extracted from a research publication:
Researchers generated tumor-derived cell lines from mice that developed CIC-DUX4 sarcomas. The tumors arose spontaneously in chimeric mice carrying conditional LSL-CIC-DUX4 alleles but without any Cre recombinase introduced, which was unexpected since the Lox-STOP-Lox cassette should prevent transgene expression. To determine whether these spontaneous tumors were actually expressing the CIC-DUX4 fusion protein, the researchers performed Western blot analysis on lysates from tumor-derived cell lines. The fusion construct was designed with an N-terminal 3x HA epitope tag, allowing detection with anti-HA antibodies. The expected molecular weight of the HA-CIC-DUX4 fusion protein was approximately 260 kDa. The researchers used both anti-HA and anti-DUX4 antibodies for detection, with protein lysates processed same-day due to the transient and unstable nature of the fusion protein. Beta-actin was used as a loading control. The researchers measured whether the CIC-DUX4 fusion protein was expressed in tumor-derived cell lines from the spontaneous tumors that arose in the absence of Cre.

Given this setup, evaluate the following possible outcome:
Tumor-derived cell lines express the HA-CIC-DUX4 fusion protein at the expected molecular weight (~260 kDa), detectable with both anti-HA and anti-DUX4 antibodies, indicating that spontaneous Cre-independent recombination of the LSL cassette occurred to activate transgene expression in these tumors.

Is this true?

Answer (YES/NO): YES